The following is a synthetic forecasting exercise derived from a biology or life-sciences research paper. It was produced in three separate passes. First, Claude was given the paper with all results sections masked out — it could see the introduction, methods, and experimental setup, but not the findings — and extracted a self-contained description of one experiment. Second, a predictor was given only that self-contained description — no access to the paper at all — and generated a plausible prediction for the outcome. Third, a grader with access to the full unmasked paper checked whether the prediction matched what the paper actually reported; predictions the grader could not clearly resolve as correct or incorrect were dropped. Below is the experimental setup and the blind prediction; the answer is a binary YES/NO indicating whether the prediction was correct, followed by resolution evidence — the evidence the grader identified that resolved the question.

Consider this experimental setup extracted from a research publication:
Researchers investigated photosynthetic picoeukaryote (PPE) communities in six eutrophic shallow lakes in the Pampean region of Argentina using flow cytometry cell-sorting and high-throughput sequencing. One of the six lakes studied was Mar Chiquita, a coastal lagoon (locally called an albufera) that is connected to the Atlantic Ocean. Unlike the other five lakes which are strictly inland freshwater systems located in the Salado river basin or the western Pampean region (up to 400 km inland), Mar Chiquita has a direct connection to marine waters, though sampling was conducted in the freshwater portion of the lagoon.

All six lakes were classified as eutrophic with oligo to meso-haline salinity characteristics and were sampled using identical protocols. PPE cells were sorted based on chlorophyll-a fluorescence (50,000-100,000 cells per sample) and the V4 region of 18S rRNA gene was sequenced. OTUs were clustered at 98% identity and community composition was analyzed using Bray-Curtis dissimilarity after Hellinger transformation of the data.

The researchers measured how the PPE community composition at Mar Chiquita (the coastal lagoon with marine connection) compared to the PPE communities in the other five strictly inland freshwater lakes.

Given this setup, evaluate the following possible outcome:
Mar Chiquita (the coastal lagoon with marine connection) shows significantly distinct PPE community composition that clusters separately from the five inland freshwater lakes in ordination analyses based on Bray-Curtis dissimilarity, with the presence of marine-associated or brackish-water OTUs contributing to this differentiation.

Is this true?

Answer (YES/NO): NO